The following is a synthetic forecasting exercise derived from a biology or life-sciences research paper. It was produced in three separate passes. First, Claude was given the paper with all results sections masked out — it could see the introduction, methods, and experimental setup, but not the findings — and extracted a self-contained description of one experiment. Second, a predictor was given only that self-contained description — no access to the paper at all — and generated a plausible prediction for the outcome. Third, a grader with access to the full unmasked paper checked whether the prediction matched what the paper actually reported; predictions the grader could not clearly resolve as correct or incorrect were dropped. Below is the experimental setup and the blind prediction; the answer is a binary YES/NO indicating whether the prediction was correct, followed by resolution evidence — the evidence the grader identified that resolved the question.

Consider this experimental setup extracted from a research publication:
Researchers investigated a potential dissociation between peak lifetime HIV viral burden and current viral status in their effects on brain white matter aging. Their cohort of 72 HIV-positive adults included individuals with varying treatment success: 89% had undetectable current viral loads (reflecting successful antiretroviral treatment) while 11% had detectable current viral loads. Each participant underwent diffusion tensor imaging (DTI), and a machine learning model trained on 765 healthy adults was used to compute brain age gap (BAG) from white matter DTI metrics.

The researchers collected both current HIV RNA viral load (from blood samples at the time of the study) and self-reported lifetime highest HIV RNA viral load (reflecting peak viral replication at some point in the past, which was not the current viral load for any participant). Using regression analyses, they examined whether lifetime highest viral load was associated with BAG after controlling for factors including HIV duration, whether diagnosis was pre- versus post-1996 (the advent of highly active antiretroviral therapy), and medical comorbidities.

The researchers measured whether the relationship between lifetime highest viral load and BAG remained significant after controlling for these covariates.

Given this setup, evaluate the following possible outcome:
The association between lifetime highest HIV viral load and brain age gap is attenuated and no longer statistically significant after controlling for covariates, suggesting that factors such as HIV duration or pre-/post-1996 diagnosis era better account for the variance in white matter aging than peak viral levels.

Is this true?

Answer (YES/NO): NO